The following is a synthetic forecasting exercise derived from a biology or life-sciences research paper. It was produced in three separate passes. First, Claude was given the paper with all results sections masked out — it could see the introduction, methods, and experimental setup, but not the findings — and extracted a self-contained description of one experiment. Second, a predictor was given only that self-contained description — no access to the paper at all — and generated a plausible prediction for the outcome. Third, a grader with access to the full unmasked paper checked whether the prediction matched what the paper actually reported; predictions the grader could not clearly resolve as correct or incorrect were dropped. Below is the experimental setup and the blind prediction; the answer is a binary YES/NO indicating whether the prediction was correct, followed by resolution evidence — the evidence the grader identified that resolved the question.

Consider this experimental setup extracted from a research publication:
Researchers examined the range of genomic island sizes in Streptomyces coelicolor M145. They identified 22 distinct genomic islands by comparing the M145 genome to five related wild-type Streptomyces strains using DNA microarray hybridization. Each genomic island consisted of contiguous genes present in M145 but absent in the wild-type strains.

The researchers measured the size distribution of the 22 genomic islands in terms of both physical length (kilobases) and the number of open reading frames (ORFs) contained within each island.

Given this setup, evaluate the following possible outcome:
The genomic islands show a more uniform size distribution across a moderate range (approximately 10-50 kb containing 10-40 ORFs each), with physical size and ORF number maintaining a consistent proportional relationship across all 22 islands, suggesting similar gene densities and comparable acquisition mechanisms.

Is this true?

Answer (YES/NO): NO